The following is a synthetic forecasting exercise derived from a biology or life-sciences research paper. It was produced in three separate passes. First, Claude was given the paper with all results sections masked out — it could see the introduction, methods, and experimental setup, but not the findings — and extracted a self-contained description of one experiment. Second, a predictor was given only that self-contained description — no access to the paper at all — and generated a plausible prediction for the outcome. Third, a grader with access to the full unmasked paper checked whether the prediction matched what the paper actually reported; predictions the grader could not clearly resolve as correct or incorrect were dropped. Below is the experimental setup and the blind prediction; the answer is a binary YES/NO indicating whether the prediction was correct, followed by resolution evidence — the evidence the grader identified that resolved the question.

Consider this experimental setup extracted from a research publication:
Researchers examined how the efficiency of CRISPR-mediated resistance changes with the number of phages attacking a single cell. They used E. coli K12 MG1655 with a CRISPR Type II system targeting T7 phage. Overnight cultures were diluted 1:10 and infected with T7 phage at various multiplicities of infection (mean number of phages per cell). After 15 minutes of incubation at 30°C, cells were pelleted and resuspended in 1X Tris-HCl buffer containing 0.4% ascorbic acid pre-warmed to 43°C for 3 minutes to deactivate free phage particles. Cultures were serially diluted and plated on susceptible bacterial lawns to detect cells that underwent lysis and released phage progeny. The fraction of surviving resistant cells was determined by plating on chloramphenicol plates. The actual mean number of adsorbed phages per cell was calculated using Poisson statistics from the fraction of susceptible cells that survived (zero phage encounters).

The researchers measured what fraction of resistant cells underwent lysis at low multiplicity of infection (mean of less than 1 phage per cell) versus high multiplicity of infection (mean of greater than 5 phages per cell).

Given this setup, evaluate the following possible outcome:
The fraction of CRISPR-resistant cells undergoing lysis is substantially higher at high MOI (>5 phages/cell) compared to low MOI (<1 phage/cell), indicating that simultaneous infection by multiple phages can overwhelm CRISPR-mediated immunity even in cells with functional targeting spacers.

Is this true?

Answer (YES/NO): YES